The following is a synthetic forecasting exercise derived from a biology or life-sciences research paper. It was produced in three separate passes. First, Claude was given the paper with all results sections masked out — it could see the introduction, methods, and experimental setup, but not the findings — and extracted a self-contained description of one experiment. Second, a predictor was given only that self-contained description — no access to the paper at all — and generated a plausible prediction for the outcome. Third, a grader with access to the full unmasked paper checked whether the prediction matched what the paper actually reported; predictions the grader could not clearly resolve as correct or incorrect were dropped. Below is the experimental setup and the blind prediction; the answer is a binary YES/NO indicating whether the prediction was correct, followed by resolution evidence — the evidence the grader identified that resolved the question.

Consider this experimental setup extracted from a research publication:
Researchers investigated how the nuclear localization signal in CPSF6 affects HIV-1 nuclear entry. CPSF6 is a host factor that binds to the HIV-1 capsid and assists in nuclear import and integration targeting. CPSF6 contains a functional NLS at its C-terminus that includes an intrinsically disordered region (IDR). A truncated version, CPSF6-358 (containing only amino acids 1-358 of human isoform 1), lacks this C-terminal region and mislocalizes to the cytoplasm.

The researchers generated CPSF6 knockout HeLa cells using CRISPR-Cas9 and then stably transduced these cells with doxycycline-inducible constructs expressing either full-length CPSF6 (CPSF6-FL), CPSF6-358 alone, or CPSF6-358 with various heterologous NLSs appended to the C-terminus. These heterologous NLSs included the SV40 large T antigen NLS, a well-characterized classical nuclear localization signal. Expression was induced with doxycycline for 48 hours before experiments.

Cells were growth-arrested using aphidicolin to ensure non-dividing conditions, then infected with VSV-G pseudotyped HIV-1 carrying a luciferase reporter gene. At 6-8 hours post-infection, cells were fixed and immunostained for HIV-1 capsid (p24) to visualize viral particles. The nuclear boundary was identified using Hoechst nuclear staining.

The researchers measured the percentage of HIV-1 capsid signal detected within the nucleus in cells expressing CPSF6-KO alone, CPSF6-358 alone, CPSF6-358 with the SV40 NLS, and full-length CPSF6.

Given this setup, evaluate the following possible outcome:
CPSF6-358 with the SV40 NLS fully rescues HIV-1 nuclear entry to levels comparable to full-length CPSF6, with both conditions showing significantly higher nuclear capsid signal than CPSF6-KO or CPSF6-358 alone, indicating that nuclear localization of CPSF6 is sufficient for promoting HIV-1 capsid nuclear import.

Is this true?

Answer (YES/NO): NO